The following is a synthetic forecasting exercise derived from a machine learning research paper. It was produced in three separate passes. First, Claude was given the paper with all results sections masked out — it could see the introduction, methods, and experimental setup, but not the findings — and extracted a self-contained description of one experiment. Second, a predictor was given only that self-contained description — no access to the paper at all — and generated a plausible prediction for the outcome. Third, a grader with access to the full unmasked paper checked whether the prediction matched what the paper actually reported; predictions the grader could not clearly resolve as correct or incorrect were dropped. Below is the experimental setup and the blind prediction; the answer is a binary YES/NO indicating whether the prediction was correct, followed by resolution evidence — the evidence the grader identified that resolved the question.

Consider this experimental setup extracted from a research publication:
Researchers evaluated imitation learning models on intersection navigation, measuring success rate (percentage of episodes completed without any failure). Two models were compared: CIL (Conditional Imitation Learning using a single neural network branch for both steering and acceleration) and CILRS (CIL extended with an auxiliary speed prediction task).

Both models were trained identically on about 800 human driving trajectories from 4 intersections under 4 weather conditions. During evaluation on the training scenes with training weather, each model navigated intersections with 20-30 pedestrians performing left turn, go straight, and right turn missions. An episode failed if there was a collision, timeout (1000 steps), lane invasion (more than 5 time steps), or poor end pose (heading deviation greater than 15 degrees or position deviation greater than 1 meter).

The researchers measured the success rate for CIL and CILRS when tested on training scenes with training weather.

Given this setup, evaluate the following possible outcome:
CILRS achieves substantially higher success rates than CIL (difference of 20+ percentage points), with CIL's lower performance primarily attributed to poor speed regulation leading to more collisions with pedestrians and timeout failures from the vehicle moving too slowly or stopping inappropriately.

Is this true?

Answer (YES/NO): NO